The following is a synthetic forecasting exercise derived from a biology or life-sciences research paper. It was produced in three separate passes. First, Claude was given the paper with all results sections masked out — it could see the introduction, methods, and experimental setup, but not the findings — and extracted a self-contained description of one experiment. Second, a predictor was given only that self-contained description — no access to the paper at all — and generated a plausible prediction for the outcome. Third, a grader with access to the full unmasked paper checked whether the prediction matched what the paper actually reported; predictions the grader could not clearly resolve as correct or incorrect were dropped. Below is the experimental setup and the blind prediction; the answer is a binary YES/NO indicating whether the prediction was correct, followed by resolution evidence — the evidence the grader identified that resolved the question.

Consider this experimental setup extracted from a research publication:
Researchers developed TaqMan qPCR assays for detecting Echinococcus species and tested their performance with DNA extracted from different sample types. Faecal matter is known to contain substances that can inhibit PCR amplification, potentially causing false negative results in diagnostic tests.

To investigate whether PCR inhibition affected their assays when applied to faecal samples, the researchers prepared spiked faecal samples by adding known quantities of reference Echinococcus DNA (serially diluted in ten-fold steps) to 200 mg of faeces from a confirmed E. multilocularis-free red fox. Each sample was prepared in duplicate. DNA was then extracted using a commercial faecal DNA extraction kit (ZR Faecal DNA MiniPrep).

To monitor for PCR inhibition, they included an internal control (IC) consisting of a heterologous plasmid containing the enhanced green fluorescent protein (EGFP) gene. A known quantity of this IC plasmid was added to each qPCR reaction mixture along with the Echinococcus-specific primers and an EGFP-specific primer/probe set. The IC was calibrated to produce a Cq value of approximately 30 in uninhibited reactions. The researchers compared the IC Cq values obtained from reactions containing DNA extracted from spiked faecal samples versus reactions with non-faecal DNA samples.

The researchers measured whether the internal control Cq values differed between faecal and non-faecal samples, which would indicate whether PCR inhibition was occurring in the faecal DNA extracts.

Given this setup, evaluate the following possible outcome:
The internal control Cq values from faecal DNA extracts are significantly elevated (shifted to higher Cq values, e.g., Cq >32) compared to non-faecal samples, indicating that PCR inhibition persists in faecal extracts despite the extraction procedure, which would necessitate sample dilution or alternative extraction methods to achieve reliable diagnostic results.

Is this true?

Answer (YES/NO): NO